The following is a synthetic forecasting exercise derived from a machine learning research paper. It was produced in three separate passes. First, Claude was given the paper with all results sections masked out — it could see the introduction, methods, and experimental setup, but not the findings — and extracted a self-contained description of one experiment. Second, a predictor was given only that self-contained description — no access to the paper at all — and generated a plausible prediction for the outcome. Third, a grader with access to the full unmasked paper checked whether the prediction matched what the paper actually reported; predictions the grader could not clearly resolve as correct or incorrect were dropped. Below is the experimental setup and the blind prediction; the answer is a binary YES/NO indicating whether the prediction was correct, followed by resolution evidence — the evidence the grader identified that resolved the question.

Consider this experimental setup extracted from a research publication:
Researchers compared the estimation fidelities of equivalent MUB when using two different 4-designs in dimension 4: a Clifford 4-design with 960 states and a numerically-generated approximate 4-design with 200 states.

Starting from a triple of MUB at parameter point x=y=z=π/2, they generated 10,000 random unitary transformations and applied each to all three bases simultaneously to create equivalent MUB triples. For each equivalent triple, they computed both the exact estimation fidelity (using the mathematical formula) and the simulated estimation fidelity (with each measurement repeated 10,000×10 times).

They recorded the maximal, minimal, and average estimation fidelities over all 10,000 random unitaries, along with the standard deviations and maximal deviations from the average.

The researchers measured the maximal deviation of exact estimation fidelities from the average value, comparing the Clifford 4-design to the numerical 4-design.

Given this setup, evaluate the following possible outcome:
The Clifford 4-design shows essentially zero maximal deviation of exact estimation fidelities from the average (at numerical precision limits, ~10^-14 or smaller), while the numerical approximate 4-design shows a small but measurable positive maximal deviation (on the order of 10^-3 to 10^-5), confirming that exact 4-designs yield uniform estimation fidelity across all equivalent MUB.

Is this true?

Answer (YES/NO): YES